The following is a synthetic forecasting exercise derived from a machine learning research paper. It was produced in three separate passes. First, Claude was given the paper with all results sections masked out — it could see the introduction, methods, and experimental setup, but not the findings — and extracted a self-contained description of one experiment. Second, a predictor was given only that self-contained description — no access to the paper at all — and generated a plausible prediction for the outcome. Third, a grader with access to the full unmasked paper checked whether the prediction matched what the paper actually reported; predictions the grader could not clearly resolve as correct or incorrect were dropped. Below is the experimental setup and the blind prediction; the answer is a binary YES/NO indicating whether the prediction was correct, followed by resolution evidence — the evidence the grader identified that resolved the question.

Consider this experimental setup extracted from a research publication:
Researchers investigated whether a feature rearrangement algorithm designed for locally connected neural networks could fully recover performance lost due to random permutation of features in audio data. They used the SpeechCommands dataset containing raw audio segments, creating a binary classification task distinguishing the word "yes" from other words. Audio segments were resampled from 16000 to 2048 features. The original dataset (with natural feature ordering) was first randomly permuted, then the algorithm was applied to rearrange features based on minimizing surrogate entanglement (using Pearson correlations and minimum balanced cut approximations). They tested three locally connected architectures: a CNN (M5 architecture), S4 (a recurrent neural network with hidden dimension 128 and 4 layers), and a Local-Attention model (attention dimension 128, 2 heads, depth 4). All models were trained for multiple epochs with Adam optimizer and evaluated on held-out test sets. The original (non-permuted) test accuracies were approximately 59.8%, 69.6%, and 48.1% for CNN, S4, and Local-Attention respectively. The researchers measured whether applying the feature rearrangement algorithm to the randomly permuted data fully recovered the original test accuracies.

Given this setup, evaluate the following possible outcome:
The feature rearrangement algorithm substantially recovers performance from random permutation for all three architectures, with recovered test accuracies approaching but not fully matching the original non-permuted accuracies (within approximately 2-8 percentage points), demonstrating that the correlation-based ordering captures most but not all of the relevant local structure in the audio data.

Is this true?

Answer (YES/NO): NO